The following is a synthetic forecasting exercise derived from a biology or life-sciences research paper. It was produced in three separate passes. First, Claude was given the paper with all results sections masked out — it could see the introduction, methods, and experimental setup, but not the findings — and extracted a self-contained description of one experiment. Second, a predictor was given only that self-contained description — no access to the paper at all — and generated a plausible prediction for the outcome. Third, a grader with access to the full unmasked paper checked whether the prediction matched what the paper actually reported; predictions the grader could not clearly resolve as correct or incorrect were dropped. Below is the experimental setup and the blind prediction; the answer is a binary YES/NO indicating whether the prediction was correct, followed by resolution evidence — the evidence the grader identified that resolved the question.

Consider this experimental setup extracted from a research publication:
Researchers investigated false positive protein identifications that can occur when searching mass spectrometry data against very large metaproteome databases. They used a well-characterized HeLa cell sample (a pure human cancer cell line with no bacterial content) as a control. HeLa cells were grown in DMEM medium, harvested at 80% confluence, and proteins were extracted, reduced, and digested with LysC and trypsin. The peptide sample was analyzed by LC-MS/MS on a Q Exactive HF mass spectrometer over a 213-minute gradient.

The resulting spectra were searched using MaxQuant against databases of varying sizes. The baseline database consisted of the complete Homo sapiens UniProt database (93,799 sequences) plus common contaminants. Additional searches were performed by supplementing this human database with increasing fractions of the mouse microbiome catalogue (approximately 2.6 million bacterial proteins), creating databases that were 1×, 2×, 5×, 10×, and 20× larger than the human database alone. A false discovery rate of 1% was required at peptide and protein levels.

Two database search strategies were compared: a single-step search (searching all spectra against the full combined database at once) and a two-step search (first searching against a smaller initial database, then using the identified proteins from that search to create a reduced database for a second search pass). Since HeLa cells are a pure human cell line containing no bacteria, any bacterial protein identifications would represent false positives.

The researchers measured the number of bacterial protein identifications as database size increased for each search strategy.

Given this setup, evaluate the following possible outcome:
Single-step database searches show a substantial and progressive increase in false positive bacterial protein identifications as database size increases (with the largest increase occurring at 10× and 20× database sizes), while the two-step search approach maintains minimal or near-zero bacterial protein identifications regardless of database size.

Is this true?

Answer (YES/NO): NO